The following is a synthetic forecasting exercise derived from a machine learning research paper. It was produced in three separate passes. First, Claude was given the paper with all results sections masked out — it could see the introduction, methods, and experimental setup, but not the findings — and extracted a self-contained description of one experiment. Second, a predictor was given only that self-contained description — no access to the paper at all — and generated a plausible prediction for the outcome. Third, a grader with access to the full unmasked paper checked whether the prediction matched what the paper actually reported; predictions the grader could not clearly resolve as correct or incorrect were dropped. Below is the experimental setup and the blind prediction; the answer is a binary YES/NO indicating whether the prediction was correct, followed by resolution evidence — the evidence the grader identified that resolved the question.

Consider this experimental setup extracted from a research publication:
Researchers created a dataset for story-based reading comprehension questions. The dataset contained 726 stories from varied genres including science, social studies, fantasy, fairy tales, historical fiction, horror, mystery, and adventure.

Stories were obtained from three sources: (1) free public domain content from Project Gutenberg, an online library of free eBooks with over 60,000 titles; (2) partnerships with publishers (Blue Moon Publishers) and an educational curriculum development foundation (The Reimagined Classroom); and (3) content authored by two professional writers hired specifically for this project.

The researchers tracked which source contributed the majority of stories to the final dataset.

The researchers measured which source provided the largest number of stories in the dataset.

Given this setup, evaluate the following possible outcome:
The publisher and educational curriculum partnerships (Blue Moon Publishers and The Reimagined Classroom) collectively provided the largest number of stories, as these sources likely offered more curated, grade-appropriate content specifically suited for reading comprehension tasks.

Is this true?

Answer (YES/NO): NO